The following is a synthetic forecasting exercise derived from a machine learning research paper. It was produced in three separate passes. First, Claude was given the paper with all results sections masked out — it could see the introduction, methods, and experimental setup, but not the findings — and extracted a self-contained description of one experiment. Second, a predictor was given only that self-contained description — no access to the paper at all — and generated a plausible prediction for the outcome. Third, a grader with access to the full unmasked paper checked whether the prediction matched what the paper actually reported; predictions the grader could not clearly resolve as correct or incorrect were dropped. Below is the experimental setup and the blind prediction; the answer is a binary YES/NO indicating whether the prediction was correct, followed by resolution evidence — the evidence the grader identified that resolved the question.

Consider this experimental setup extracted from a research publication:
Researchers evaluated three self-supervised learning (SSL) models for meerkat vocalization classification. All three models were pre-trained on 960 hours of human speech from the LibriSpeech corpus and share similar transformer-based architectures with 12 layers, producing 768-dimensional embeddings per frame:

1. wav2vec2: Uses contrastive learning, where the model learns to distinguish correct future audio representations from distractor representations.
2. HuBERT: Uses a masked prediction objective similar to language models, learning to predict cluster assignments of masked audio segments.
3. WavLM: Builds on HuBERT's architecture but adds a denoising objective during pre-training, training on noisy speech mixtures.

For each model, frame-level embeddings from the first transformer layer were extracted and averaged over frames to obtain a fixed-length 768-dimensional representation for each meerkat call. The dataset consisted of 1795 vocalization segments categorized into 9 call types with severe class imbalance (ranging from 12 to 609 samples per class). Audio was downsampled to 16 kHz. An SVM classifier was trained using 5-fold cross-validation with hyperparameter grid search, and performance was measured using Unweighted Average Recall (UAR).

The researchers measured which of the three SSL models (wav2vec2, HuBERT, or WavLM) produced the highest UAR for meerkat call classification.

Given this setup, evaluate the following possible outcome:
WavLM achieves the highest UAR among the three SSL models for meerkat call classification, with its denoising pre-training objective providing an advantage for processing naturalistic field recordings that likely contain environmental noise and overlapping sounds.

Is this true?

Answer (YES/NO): NO